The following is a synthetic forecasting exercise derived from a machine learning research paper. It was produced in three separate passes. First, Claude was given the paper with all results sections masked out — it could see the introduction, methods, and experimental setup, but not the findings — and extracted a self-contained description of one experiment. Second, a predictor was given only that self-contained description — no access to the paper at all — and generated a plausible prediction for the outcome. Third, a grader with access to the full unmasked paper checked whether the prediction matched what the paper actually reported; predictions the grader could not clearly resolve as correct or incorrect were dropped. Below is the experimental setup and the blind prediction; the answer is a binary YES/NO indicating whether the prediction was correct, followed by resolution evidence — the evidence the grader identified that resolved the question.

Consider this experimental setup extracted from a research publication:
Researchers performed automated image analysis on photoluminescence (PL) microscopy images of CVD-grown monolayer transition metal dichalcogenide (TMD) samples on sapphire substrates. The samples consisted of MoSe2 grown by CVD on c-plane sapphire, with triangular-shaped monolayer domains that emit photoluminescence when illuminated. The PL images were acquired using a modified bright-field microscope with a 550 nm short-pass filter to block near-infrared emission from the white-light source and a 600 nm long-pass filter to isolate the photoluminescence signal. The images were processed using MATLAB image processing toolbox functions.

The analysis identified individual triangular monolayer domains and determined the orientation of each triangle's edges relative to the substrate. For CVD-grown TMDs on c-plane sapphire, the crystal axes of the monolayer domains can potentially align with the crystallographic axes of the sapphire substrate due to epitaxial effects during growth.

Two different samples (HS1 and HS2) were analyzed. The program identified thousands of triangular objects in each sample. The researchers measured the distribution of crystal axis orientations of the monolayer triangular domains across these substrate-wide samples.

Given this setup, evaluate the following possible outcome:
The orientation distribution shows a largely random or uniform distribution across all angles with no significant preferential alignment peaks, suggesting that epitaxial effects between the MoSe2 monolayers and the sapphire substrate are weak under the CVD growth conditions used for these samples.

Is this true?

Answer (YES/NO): NO